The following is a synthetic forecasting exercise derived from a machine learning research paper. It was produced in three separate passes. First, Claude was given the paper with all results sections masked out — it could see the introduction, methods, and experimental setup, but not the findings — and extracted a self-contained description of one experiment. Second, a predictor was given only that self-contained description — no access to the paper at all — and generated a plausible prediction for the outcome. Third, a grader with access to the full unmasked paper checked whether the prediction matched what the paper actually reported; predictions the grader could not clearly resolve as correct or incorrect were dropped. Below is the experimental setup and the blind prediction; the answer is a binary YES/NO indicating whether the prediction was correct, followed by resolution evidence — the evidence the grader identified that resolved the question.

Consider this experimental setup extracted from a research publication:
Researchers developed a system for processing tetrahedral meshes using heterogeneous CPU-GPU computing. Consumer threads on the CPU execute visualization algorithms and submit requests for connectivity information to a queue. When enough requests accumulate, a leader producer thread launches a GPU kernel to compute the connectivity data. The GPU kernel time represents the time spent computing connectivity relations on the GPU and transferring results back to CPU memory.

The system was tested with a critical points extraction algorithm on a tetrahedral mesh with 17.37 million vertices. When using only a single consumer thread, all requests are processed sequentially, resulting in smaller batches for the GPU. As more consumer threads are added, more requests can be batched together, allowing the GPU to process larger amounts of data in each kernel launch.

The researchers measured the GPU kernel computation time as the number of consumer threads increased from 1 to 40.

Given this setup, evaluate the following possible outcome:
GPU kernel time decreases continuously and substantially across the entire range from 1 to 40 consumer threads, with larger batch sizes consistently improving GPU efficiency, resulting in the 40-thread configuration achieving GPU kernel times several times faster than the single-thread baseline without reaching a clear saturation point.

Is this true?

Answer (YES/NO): NO